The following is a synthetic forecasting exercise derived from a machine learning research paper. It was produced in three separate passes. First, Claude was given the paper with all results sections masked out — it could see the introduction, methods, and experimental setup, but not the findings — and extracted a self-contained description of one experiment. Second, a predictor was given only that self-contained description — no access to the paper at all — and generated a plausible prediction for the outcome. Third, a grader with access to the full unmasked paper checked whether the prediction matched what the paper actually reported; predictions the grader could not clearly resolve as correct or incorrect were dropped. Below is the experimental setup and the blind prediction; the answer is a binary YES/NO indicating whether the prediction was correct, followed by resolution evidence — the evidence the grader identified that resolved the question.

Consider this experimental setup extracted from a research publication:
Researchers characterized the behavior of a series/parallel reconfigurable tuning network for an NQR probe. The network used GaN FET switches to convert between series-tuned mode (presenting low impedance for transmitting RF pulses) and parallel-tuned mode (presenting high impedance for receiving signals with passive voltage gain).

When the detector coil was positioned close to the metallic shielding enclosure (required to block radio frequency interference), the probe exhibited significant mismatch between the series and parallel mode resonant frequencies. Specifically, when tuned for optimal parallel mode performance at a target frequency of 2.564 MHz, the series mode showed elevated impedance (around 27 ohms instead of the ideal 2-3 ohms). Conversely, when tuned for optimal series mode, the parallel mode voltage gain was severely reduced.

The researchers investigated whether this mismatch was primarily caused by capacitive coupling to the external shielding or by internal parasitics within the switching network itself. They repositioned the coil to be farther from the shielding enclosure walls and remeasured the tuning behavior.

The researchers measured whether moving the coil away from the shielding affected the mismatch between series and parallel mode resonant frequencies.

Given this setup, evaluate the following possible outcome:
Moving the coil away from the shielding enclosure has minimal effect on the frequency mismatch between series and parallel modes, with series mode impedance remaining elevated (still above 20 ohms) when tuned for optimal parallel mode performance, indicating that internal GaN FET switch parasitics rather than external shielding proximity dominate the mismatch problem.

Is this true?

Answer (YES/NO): NO